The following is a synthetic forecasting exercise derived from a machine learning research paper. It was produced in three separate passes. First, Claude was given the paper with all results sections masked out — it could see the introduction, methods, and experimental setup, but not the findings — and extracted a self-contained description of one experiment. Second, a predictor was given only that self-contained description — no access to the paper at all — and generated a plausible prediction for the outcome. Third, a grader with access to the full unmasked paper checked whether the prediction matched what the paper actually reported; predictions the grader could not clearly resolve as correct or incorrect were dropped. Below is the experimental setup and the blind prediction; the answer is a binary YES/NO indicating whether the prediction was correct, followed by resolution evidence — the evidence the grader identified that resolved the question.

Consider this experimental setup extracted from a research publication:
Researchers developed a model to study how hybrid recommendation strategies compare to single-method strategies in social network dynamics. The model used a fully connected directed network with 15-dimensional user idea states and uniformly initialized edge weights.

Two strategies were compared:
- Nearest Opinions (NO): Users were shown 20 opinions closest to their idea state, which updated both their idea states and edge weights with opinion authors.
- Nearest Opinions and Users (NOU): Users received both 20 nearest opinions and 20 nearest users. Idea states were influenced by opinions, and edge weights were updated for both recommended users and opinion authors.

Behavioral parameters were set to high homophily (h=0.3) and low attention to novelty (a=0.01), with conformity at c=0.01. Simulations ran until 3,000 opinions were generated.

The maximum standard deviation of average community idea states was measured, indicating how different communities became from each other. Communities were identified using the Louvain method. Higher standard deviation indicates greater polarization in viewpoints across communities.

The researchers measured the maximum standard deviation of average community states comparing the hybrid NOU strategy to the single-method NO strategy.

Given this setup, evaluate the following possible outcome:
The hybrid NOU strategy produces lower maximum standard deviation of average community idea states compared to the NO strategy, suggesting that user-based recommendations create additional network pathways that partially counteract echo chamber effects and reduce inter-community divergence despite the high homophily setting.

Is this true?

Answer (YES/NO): NO